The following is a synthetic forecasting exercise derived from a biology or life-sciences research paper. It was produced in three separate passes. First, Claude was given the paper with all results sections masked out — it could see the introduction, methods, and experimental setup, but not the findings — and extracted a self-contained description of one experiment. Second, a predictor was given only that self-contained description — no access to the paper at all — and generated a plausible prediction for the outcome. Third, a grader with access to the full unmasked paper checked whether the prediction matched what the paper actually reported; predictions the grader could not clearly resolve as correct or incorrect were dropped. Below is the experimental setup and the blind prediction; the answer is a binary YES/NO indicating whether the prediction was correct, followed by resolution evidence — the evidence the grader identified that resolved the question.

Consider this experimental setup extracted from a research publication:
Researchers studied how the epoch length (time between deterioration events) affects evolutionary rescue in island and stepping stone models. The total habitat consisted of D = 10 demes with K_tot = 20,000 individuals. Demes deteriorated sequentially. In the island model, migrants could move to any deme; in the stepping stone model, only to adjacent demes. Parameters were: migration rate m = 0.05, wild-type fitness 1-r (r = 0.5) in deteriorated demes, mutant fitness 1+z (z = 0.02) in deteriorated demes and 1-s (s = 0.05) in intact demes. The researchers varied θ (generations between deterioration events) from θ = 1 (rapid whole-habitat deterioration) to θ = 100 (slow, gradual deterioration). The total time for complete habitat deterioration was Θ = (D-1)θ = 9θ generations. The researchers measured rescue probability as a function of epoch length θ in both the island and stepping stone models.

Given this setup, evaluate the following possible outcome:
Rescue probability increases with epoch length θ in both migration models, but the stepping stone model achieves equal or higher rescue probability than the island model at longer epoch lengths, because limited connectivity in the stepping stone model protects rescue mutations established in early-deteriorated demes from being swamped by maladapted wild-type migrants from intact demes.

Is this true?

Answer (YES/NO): NO